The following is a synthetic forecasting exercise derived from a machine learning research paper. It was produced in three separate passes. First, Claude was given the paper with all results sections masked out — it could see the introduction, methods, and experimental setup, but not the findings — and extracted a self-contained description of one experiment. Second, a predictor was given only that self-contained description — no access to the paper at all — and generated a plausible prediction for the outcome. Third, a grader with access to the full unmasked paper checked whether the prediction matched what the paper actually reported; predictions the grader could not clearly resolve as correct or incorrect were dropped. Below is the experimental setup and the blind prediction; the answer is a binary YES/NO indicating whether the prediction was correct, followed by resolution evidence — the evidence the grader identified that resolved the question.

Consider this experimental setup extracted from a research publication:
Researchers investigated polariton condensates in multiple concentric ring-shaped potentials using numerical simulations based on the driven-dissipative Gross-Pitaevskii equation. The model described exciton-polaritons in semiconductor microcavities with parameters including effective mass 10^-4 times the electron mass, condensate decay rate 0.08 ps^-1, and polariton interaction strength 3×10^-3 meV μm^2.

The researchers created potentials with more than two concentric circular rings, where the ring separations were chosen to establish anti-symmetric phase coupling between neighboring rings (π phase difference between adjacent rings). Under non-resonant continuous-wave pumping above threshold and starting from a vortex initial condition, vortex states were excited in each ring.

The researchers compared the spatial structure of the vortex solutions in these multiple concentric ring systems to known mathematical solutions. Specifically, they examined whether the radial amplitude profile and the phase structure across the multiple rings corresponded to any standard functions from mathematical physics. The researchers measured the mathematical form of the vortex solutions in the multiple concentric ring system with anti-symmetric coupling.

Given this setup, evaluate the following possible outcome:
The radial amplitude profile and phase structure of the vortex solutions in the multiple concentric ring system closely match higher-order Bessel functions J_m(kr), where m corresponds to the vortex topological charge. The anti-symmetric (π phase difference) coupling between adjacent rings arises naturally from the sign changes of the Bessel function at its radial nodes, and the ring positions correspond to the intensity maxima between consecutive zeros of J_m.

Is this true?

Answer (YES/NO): NO